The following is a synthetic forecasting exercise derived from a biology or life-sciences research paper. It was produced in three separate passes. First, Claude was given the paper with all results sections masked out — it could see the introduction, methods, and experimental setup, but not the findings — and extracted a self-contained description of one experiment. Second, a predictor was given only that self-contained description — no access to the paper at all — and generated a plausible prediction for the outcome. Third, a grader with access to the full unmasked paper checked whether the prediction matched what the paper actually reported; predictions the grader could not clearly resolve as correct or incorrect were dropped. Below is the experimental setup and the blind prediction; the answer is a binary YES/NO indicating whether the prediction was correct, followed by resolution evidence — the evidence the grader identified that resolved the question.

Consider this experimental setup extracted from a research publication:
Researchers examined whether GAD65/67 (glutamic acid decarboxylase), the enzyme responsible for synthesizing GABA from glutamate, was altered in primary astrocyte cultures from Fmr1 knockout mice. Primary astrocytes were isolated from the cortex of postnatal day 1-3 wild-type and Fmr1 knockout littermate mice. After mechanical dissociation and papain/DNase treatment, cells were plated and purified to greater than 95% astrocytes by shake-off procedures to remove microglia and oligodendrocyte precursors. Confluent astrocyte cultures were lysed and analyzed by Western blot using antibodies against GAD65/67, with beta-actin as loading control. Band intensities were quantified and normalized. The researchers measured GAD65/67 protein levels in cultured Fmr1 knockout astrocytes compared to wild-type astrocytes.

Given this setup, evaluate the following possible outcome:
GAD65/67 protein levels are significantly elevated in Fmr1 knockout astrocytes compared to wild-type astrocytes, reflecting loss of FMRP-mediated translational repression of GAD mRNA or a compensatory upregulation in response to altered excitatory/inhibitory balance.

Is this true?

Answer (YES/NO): YES